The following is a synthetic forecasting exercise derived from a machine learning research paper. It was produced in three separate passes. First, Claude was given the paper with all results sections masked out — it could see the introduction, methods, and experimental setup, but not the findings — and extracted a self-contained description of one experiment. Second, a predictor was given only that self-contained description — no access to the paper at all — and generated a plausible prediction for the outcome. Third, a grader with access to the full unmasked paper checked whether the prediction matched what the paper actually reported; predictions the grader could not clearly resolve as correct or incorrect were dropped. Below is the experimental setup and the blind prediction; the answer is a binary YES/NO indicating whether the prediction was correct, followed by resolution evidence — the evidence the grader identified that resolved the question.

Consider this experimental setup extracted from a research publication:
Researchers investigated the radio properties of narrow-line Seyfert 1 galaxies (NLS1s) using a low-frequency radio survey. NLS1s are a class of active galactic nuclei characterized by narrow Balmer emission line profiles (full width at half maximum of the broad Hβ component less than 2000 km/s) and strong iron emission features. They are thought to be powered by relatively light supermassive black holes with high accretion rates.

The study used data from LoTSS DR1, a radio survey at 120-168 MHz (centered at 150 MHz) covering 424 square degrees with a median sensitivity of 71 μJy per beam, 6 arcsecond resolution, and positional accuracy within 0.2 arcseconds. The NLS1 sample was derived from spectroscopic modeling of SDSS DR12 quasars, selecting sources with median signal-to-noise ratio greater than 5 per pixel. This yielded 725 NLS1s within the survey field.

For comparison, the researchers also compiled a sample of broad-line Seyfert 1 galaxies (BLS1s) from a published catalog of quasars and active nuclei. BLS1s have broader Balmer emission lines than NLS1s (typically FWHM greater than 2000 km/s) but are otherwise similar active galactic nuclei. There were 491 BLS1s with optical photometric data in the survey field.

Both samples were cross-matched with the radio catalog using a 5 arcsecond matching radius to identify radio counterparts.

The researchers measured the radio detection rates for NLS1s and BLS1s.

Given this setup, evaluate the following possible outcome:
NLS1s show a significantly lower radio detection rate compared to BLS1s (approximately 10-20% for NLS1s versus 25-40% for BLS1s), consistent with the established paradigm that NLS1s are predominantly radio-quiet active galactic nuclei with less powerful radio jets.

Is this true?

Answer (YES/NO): NO